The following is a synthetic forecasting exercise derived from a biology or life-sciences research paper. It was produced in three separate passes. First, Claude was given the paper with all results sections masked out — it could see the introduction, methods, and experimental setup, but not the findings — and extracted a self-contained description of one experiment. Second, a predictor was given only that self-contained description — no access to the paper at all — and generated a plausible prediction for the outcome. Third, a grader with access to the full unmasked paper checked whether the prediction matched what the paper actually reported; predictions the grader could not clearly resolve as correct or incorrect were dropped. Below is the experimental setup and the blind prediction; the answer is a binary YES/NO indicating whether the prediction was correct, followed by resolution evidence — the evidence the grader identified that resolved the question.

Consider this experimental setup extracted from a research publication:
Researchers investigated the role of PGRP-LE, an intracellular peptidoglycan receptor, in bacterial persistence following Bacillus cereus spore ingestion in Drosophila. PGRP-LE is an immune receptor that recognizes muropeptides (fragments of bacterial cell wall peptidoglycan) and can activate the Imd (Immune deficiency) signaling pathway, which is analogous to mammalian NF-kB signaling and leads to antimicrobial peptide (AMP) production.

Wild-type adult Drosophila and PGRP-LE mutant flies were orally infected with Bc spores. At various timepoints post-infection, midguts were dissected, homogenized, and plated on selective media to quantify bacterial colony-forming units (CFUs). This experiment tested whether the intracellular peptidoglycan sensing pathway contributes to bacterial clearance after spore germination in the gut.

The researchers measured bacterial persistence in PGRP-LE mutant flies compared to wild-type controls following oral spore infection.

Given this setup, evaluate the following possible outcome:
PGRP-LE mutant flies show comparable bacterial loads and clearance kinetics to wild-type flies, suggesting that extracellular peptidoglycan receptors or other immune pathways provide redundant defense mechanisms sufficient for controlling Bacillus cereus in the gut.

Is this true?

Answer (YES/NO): NO